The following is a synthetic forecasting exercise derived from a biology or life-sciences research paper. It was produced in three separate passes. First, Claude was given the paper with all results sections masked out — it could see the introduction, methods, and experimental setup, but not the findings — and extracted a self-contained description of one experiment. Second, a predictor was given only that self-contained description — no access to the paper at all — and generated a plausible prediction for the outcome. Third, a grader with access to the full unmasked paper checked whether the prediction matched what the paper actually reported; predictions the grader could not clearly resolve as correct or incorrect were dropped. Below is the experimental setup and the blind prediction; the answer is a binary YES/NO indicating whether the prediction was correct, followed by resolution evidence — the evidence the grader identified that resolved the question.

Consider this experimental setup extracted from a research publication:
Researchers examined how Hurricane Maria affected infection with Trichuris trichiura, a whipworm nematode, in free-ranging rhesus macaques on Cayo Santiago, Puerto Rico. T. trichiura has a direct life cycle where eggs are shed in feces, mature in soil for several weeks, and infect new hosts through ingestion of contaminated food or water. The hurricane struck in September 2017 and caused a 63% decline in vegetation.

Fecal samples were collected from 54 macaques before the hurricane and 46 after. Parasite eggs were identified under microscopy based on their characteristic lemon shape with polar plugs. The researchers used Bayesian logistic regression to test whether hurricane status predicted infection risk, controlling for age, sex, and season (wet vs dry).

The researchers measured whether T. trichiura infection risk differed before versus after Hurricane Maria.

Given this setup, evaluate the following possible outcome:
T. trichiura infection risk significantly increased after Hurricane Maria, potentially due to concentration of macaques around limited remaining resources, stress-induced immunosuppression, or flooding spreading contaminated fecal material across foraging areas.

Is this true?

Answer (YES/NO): YES